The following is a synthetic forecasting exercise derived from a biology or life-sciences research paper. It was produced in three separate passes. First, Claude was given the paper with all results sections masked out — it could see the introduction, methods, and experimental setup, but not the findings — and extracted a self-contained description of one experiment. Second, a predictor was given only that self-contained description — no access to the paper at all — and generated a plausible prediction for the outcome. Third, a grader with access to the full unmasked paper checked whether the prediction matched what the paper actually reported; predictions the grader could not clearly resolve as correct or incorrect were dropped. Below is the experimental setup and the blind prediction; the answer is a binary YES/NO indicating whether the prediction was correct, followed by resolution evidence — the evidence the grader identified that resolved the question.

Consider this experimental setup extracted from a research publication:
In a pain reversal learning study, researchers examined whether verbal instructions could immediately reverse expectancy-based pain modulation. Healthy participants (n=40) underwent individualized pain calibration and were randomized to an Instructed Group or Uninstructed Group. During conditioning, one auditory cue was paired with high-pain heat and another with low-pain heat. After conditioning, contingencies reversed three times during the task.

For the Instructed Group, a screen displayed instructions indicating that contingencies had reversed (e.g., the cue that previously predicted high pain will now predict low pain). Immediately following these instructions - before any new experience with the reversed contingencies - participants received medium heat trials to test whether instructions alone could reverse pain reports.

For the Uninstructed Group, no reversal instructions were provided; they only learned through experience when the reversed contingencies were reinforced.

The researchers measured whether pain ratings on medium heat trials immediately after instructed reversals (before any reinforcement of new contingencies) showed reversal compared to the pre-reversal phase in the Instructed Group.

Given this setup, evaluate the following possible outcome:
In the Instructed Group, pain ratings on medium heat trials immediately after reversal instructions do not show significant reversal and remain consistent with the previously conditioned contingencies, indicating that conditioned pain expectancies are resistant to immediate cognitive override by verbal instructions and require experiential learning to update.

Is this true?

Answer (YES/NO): NO